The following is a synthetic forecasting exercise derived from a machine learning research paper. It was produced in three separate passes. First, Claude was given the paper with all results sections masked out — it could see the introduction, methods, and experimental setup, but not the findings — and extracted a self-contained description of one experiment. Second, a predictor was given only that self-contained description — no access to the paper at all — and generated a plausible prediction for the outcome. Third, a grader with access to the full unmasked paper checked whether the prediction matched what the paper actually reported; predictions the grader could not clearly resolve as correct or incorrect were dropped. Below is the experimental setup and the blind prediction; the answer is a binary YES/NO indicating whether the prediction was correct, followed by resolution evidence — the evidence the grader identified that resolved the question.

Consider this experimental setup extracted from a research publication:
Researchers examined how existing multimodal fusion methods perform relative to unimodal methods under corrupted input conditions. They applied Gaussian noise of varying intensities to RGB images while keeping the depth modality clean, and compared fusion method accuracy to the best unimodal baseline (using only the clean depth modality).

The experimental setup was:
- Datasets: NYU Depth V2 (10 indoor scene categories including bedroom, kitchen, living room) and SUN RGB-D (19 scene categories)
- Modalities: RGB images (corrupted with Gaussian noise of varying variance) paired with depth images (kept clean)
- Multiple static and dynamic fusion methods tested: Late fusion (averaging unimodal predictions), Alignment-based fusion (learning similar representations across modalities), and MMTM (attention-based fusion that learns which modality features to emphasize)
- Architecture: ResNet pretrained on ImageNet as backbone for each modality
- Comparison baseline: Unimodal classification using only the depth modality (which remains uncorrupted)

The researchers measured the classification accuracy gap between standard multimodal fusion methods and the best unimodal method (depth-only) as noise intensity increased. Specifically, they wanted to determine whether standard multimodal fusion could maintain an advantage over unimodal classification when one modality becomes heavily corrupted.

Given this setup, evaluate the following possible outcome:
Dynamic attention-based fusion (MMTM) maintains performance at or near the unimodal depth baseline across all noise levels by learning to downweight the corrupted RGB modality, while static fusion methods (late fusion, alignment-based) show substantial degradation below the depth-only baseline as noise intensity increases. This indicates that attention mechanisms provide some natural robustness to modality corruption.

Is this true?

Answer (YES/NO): NO